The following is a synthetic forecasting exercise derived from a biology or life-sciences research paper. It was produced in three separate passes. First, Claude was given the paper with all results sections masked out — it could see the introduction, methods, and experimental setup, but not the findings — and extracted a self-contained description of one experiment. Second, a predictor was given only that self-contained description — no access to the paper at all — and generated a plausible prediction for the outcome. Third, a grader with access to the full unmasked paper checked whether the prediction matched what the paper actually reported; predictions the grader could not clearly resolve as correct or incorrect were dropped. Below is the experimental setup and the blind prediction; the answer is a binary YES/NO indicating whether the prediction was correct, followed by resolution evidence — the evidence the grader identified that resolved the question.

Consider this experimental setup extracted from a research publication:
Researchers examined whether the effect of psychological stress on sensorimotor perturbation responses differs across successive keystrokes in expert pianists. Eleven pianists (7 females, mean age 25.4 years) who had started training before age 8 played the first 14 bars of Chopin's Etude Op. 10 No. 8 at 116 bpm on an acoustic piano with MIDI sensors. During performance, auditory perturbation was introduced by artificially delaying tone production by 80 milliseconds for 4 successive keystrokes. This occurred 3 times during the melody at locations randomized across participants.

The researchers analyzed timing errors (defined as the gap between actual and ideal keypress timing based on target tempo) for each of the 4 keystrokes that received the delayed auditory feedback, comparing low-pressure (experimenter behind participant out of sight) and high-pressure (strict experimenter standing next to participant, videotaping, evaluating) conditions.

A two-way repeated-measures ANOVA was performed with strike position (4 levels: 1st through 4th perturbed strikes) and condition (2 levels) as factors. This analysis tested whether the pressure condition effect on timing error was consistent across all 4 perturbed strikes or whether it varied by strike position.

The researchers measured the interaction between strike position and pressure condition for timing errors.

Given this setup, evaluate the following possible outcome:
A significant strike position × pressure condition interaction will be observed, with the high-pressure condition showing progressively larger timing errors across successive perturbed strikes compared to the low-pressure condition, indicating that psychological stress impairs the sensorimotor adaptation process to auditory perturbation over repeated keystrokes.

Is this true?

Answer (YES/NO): NO